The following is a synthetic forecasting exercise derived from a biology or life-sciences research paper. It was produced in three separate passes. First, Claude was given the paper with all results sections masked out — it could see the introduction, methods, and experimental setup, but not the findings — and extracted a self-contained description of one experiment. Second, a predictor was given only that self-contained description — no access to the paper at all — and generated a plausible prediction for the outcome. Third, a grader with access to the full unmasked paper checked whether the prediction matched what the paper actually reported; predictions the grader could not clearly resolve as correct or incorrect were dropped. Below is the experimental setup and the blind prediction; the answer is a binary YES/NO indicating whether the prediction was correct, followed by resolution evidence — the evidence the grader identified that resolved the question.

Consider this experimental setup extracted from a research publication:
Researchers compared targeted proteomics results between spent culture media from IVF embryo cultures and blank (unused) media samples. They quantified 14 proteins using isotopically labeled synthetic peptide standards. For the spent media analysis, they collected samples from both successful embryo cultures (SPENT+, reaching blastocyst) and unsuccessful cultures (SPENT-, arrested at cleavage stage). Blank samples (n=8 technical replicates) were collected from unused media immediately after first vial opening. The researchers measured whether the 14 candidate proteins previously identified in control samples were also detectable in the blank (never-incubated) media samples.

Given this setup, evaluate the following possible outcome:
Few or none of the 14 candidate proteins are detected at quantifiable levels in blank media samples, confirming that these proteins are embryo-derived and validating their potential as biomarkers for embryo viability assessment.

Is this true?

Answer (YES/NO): NO